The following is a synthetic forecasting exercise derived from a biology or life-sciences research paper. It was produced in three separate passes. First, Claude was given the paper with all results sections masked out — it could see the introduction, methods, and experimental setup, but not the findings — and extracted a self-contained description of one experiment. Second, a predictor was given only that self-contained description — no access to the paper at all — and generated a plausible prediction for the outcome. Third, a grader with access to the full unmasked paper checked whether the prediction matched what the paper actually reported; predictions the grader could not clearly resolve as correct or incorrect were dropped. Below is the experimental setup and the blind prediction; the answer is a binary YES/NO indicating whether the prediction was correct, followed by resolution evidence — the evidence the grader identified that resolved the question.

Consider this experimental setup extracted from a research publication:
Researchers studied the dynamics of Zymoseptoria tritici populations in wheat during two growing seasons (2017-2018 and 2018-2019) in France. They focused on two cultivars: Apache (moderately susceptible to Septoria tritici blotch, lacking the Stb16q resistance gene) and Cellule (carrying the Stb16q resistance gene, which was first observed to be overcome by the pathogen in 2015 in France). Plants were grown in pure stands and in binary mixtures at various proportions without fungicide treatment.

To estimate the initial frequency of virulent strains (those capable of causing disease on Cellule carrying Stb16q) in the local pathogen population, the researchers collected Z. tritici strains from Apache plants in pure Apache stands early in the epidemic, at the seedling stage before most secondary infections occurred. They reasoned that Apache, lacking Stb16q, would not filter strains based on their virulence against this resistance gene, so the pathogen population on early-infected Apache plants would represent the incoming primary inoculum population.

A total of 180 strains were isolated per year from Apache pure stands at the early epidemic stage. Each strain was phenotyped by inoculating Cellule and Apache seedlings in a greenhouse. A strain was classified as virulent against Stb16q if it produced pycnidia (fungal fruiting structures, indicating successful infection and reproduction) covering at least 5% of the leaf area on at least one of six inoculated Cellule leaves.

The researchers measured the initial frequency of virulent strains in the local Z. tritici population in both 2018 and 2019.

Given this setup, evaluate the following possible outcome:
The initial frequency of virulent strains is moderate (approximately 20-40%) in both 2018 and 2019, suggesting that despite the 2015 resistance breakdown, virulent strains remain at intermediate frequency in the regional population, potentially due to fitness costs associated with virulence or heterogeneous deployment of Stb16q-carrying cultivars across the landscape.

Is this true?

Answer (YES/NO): NO